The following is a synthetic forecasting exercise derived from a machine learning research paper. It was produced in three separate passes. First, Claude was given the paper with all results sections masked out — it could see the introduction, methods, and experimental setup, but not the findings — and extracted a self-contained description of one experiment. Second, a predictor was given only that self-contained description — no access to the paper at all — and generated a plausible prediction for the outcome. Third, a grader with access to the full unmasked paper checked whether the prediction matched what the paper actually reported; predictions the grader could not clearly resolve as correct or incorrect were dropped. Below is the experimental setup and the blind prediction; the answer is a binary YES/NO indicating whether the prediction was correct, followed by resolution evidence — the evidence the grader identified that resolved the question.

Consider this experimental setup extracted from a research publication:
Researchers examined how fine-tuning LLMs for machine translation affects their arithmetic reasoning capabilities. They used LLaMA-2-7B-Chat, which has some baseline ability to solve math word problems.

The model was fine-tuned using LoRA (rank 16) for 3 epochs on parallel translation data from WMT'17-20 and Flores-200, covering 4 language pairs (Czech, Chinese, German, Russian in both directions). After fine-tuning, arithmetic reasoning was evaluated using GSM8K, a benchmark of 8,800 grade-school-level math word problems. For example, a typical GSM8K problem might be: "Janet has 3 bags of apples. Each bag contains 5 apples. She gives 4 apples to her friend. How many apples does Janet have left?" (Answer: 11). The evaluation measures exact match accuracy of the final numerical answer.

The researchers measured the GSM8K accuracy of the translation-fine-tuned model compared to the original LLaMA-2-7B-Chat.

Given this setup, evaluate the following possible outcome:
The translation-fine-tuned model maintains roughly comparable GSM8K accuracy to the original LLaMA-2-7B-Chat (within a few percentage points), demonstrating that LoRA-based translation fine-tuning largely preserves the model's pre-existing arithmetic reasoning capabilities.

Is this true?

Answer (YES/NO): NO